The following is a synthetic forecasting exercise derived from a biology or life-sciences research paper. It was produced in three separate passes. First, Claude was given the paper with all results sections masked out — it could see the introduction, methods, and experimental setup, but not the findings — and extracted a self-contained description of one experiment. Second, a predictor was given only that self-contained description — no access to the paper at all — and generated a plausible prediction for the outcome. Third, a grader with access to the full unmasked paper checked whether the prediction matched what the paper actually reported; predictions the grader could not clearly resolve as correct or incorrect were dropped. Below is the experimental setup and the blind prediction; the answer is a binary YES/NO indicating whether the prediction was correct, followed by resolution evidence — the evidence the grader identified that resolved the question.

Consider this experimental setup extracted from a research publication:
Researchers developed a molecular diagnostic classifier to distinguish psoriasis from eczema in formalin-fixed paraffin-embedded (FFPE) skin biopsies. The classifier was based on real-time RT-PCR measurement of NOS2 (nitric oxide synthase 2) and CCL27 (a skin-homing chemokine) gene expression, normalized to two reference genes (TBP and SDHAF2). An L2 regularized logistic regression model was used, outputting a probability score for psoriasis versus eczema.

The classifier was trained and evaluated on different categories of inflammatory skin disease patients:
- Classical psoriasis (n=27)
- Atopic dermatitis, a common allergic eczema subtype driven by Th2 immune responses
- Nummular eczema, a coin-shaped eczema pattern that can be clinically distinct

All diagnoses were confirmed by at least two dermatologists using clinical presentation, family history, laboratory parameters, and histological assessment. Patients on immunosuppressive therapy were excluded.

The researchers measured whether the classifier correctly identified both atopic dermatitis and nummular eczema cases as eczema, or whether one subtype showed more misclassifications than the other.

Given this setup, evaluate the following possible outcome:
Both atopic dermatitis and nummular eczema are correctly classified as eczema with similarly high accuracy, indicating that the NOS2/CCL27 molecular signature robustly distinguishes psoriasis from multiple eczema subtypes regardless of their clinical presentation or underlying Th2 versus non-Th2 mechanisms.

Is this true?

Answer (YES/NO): YES